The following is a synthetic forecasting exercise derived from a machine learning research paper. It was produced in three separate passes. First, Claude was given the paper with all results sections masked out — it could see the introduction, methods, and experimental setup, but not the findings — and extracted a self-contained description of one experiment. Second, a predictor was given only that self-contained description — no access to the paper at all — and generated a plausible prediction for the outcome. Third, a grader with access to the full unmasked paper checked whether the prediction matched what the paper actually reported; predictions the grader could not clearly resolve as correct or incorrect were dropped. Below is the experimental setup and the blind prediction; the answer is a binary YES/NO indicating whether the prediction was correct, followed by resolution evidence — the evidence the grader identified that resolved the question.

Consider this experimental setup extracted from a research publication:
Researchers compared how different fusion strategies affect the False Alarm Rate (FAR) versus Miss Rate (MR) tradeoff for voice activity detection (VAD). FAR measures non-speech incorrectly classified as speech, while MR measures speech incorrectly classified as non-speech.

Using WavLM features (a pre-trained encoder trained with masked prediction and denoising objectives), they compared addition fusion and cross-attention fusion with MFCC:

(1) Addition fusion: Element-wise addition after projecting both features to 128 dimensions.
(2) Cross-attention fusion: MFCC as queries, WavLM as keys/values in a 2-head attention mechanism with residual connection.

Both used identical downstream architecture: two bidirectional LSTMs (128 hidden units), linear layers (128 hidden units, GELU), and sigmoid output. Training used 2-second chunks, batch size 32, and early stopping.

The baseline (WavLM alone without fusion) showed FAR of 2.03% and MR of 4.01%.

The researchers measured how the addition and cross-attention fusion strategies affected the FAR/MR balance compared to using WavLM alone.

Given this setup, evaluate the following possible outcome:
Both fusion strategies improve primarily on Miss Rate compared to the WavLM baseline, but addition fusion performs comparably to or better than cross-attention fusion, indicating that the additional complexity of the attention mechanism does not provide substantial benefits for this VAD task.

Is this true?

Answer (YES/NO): YES